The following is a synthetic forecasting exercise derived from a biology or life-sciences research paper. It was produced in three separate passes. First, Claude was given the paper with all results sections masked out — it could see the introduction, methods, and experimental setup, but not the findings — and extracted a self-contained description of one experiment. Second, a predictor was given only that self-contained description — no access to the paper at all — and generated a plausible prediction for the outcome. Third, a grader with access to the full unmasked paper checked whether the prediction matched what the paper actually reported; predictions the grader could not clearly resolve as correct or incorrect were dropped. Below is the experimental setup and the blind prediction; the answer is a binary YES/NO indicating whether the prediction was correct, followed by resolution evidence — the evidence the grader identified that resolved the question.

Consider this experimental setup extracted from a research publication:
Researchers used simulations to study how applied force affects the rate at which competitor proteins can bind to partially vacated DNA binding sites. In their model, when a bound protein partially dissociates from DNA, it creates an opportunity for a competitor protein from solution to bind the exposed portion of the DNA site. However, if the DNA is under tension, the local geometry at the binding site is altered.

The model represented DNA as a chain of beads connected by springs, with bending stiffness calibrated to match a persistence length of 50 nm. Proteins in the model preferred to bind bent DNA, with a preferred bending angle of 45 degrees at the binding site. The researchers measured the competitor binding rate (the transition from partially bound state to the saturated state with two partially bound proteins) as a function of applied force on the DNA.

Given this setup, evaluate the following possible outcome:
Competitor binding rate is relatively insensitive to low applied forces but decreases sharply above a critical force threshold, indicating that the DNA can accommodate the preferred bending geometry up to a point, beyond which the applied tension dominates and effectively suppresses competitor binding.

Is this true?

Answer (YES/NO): NO